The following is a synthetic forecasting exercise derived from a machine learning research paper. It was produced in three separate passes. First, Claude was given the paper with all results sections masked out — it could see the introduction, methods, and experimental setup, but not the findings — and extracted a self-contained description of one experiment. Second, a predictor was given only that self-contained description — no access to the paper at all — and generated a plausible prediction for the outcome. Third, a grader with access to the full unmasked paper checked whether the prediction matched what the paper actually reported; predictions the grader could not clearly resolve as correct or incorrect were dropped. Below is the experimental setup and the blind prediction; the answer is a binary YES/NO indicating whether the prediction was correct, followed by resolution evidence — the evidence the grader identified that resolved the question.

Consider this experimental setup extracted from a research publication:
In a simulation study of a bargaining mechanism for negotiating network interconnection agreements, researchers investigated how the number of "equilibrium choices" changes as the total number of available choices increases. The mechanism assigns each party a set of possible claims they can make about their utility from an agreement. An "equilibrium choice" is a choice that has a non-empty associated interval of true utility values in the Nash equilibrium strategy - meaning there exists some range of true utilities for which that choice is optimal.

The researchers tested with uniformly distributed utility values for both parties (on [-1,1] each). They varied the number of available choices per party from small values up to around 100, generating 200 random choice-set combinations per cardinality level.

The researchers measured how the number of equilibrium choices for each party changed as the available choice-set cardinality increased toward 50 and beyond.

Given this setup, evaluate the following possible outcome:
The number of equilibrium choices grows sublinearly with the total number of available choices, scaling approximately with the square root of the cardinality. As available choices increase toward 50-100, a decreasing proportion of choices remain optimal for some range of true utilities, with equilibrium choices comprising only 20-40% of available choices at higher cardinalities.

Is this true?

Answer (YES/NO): NO